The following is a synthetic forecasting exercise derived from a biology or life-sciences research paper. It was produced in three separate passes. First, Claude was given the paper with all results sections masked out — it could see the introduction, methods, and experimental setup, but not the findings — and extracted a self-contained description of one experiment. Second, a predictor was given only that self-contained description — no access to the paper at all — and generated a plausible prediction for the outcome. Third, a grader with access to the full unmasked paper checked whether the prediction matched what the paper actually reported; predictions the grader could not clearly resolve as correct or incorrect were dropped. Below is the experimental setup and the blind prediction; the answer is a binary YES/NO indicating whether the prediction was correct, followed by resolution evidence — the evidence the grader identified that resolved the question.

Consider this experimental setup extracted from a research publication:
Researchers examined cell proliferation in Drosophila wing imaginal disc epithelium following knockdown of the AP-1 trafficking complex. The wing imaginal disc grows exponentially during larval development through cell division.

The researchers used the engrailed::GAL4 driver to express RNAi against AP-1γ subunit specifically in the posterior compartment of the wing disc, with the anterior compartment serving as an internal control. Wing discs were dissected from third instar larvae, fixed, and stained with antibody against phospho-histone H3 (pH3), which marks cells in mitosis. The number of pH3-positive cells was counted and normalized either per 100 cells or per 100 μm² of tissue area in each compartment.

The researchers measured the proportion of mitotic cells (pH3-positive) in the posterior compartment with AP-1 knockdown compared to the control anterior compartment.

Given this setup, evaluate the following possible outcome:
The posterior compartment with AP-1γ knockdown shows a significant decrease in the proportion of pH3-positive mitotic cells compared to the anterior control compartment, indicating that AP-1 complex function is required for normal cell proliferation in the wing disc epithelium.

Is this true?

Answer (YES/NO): NO